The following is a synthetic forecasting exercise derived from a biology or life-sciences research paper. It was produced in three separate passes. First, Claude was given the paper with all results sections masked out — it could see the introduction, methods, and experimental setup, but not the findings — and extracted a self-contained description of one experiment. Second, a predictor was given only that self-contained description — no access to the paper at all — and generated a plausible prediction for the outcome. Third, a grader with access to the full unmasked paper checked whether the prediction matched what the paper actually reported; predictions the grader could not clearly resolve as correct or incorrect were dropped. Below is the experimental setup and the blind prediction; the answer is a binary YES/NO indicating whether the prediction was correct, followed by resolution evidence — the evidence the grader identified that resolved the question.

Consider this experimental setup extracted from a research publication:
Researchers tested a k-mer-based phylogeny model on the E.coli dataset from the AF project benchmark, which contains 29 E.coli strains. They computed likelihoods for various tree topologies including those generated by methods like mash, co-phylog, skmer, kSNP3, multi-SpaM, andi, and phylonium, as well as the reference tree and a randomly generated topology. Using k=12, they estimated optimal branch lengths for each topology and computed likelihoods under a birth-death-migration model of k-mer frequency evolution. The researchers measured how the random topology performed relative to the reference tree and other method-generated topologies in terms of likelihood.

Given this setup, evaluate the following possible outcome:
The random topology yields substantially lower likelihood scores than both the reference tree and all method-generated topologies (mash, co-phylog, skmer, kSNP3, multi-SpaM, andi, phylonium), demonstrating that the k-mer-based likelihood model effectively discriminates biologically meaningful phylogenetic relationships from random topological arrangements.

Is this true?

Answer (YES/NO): YES